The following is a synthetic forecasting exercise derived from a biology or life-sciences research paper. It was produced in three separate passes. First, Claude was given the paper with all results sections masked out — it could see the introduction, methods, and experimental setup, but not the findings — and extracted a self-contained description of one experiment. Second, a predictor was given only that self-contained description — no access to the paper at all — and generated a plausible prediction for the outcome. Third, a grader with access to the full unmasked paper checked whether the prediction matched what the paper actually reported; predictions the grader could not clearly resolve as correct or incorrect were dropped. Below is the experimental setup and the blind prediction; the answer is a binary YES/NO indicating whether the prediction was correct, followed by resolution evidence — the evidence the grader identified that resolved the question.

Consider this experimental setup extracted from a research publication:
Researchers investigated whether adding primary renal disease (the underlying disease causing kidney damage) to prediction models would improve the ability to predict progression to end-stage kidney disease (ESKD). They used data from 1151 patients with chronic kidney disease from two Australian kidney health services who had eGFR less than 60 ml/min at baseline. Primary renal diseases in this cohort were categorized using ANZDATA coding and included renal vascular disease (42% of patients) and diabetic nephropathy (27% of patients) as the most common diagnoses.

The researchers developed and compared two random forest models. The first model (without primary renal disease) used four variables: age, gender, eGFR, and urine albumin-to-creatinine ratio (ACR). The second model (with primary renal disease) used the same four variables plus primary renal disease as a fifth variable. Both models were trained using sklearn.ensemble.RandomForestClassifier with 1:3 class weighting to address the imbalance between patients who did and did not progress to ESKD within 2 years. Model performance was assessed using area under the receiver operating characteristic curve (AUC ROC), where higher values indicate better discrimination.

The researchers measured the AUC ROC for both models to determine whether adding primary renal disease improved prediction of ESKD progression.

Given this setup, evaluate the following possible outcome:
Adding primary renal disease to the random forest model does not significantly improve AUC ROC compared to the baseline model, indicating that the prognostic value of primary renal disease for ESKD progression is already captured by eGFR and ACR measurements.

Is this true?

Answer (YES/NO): YES